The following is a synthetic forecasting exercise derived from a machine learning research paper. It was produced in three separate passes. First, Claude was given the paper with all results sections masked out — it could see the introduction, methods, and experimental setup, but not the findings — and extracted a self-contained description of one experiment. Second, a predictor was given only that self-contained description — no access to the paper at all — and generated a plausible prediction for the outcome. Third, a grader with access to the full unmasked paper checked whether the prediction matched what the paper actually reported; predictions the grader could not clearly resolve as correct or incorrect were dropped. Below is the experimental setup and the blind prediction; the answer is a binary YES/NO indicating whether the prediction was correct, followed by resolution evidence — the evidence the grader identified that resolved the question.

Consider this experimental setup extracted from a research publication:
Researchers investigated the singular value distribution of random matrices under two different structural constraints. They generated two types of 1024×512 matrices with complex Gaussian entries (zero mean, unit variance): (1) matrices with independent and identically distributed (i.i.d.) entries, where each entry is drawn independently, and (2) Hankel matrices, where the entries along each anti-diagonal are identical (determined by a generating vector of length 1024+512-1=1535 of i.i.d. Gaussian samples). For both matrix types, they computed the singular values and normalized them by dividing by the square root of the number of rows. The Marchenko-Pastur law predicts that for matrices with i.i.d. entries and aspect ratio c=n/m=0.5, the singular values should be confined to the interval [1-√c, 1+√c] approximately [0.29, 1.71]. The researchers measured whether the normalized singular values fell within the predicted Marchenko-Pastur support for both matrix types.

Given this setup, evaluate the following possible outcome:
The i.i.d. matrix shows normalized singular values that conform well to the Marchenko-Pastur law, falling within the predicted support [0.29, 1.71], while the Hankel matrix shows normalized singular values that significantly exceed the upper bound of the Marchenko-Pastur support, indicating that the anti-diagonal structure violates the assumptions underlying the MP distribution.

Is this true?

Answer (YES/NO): YES